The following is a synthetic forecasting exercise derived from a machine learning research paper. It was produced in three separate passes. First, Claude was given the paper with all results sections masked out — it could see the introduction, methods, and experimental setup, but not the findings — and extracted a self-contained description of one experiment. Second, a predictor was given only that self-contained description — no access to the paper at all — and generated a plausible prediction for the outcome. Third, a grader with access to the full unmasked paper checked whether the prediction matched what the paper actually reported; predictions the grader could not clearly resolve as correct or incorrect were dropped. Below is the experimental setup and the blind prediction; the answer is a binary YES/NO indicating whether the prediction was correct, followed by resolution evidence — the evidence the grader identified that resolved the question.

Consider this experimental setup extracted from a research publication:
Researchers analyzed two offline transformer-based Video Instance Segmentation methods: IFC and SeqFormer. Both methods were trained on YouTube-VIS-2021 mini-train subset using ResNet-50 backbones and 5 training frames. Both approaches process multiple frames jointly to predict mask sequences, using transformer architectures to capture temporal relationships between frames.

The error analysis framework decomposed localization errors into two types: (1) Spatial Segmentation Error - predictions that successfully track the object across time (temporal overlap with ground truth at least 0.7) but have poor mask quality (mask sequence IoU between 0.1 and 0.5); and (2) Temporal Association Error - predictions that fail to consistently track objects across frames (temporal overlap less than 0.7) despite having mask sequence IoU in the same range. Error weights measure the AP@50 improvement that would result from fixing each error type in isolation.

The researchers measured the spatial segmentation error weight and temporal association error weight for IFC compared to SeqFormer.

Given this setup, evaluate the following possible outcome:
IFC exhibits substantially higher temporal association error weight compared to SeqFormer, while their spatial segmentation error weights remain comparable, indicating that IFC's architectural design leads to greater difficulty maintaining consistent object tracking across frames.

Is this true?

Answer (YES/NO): YES